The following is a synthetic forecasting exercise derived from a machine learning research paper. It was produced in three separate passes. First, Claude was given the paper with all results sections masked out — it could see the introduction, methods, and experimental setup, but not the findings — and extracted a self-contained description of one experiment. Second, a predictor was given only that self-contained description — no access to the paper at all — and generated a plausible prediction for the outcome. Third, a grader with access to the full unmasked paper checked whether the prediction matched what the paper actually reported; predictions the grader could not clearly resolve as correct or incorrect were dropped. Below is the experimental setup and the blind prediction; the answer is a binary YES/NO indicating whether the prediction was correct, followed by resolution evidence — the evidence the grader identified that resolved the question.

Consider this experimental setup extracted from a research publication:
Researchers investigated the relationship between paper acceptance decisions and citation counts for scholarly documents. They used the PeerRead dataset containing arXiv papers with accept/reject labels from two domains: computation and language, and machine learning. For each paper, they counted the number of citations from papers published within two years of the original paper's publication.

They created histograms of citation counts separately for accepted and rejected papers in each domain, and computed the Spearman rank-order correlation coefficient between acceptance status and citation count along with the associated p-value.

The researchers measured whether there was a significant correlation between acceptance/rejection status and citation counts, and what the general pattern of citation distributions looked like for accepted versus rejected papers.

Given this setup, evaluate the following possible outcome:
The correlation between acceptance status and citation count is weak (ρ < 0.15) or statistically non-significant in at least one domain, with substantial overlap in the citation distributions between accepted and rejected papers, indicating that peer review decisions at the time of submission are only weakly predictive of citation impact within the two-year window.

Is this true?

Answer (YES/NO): NO